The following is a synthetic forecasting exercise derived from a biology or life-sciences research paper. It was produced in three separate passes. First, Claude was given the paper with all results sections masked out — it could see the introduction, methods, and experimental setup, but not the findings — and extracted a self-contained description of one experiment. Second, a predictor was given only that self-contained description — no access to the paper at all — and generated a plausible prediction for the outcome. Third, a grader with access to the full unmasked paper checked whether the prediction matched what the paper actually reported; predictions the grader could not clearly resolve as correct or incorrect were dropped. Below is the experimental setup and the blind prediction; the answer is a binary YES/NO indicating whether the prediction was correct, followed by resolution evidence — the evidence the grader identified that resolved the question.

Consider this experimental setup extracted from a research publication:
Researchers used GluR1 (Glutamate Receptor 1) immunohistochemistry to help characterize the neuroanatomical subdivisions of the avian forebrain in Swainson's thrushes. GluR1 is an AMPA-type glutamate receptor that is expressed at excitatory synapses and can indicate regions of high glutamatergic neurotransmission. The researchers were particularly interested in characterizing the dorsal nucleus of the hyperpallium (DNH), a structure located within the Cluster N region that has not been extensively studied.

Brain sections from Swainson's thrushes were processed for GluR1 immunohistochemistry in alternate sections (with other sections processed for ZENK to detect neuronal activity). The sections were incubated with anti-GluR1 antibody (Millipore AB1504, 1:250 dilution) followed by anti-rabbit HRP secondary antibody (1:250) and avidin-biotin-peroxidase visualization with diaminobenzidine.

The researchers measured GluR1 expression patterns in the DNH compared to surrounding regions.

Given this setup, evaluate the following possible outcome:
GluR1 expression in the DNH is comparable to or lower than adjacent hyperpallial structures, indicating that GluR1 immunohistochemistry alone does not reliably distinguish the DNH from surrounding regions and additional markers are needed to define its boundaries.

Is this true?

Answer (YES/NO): NO